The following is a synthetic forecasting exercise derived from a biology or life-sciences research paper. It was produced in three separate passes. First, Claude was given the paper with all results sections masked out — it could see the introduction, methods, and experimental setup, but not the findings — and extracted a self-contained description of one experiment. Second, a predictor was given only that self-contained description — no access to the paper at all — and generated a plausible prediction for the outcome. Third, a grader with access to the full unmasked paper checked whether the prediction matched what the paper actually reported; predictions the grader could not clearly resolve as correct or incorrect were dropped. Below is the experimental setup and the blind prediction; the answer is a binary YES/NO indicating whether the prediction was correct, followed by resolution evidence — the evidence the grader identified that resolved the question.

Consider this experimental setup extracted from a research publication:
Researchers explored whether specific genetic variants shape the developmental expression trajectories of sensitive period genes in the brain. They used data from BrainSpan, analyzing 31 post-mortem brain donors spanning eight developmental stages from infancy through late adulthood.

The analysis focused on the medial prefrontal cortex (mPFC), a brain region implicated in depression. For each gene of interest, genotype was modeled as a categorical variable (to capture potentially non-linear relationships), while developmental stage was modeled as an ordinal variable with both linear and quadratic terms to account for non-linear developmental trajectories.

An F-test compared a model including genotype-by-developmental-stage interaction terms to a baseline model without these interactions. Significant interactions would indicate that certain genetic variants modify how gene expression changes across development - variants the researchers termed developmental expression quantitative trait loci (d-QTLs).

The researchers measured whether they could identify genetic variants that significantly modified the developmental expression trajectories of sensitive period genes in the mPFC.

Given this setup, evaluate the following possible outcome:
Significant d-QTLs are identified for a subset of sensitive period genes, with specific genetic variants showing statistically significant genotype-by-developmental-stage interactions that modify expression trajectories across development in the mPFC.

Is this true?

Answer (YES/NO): YES